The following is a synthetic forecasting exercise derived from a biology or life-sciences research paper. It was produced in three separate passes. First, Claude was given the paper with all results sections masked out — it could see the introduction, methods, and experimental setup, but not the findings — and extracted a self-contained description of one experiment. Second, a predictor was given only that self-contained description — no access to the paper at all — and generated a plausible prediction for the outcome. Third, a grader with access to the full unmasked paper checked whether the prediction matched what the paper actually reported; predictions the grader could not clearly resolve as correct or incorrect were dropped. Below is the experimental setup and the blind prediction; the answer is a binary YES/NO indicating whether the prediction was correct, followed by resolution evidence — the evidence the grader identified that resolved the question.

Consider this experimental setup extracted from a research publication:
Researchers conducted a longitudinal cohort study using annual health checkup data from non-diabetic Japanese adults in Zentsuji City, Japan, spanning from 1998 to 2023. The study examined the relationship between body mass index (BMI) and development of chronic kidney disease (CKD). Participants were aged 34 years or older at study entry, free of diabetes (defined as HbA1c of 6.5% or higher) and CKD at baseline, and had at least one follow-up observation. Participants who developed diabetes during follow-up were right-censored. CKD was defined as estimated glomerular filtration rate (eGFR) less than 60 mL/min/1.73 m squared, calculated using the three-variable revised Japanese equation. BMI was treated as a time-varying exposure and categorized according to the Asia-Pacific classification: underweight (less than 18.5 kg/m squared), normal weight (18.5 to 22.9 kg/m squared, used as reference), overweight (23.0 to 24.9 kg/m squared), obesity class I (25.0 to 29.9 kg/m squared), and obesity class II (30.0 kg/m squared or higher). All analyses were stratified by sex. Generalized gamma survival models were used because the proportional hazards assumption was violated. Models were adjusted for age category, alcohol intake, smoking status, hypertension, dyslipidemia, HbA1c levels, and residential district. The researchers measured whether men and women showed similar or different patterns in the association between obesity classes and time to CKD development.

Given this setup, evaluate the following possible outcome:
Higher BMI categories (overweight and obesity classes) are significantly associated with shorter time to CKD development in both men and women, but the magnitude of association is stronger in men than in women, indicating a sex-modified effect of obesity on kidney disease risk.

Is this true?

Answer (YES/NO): NO